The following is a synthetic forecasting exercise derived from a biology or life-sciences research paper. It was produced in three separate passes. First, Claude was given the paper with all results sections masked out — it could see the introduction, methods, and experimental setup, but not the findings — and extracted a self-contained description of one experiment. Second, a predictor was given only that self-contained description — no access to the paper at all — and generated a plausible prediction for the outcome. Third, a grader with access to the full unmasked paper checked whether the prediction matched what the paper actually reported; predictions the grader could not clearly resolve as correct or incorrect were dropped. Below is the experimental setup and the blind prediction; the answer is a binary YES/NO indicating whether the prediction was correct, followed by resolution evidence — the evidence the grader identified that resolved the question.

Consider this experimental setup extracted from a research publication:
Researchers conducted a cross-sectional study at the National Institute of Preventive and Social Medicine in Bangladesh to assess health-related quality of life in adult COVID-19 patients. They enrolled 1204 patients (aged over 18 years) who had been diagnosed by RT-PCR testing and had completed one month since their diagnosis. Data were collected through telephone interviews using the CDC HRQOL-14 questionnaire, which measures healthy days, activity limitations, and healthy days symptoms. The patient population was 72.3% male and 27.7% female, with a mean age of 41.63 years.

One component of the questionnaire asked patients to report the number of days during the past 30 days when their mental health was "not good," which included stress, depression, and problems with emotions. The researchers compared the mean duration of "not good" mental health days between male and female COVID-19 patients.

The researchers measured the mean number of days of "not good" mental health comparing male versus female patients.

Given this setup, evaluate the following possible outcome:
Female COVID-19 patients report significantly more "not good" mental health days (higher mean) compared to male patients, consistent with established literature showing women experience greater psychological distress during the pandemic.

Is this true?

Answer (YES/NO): YES